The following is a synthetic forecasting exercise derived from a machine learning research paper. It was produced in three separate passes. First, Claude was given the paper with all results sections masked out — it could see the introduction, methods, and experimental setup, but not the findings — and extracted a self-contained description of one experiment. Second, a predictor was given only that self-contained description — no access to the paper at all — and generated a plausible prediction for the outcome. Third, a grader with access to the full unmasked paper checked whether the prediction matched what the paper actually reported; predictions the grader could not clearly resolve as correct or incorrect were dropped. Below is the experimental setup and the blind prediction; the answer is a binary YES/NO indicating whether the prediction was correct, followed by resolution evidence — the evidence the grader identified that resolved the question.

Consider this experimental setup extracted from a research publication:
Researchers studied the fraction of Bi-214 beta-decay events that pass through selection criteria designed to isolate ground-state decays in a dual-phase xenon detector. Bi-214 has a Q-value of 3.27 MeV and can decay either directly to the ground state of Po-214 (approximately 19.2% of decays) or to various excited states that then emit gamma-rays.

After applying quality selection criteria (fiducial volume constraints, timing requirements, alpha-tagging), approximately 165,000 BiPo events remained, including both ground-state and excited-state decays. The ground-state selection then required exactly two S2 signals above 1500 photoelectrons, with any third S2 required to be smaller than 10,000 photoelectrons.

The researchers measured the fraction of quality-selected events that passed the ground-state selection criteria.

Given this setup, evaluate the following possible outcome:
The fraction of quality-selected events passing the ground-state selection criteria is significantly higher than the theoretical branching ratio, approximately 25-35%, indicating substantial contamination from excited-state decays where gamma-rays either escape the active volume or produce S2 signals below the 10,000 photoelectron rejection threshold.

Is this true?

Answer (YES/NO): YES